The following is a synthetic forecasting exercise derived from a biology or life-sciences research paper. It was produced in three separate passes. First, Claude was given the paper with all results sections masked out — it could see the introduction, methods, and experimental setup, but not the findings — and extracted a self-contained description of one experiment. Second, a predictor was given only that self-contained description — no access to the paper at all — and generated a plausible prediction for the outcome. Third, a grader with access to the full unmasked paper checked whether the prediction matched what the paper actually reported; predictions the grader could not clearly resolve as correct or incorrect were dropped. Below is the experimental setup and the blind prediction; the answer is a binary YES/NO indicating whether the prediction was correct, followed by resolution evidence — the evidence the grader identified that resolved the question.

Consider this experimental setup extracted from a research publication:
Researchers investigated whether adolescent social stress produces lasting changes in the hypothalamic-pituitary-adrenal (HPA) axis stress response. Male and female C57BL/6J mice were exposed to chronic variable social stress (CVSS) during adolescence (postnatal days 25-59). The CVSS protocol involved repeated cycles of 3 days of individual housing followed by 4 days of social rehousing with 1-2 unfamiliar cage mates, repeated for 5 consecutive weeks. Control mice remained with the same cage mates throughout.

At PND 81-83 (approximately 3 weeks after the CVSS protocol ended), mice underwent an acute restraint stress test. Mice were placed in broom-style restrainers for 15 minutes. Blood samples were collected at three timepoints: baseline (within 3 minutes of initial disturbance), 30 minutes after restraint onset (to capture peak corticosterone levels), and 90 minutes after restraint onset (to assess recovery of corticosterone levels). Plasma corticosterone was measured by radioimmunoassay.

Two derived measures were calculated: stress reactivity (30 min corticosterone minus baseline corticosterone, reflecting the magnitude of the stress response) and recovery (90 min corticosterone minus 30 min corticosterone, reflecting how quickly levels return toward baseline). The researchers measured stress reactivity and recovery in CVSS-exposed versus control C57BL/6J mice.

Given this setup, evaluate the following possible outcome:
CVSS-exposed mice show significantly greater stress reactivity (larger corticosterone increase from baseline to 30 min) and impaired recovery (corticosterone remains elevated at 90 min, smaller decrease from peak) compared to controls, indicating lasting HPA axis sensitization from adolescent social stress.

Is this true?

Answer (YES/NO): NO